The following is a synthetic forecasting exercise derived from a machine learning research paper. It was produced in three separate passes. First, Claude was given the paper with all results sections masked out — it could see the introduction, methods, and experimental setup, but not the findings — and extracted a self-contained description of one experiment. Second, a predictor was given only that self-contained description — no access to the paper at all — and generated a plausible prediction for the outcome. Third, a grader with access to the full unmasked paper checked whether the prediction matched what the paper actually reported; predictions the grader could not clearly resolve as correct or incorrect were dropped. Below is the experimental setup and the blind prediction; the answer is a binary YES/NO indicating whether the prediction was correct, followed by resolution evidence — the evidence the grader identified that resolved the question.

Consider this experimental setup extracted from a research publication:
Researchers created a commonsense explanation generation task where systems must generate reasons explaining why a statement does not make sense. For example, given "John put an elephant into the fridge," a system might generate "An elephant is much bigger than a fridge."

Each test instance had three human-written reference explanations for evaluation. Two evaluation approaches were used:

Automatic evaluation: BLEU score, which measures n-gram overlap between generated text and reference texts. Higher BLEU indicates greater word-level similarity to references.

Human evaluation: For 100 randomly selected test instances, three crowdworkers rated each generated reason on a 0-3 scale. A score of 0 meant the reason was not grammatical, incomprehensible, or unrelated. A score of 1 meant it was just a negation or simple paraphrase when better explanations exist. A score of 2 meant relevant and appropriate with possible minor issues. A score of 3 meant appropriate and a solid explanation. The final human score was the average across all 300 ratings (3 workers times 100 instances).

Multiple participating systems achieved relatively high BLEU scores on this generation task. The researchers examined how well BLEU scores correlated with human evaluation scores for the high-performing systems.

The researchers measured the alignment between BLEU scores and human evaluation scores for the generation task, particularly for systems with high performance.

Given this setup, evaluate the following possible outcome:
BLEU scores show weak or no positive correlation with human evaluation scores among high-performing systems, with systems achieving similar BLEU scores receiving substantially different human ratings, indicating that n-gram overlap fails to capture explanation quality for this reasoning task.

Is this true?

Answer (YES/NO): YES